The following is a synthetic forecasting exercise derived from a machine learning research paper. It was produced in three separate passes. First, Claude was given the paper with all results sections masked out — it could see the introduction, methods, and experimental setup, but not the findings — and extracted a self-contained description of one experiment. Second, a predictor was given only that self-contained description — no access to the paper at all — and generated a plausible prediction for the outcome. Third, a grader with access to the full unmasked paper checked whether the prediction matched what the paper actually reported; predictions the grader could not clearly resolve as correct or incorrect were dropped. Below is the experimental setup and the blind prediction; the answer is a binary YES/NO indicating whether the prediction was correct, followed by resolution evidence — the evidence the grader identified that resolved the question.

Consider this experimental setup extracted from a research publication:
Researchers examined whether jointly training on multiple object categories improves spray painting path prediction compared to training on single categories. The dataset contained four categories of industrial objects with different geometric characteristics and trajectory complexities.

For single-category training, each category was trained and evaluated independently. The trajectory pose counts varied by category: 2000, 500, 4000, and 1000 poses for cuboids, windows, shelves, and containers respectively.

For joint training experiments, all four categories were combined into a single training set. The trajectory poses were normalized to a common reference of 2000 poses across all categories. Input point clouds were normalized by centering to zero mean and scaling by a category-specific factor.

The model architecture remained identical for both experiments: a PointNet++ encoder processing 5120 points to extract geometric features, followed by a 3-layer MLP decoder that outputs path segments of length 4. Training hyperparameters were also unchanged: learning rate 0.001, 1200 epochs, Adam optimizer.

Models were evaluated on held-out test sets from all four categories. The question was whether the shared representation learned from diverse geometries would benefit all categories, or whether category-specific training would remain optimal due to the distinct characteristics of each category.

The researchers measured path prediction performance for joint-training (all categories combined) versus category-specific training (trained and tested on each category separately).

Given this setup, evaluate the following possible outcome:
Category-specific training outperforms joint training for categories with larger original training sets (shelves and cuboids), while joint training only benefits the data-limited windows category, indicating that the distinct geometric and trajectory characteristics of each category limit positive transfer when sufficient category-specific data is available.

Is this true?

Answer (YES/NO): NO